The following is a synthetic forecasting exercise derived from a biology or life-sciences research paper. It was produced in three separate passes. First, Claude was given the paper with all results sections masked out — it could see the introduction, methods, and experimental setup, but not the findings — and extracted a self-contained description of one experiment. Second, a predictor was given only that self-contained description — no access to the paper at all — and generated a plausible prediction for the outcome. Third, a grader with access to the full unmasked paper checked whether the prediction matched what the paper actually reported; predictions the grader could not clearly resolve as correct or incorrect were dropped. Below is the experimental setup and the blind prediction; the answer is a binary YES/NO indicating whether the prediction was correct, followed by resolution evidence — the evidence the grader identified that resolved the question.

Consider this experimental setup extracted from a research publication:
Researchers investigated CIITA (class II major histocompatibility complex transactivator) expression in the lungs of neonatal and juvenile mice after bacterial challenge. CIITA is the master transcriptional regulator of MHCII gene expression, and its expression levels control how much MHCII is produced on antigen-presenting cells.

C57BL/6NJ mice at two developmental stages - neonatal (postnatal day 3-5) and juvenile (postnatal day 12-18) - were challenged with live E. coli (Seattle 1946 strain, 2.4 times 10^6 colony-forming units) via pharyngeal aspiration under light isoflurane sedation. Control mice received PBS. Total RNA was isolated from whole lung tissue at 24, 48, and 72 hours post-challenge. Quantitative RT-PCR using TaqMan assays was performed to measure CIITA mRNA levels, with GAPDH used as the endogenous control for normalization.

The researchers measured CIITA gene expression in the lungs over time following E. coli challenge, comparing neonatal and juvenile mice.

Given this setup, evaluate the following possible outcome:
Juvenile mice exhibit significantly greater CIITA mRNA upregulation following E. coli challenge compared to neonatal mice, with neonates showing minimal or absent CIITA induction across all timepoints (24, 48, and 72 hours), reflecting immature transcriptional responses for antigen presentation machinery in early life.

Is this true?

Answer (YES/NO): YES